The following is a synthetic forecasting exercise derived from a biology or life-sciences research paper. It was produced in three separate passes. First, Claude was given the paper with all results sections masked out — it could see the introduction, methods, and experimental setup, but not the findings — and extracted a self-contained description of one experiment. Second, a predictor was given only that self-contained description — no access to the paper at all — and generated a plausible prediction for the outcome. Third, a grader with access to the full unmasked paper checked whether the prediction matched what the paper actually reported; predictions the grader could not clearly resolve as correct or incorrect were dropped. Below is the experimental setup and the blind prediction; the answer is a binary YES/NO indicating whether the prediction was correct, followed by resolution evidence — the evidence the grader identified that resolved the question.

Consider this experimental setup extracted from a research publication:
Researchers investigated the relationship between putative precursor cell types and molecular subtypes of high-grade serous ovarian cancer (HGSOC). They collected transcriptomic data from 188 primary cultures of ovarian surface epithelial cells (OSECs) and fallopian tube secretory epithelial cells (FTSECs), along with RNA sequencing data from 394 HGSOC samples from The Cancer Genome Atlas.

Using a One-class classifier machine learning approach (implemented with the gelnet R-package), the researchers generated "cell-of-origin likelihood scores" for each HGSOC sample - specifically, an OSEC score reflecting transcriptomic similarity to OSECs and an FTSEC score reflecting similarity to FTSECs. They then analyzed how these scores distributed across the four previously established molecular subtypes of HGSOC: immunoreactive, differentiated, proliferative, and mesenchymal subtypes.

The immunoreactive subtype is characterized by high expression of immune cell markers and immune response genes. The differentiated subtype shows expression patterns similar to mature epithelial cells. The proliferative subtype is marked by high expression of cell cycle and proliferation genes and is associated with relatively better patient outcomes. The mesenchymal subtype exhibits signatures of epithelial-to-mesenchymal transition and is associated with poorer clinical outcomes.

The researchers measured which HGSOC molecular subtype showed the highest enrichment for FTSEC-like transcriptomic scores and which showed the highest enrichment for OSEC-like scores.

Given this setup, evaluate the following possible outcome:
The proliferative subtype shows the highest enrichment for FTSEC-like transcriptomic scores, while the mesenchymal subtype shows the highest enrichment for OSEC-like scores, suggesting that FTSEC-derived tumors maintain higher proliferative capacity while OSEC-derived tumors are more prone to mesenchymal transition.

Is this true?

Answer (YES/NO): NO